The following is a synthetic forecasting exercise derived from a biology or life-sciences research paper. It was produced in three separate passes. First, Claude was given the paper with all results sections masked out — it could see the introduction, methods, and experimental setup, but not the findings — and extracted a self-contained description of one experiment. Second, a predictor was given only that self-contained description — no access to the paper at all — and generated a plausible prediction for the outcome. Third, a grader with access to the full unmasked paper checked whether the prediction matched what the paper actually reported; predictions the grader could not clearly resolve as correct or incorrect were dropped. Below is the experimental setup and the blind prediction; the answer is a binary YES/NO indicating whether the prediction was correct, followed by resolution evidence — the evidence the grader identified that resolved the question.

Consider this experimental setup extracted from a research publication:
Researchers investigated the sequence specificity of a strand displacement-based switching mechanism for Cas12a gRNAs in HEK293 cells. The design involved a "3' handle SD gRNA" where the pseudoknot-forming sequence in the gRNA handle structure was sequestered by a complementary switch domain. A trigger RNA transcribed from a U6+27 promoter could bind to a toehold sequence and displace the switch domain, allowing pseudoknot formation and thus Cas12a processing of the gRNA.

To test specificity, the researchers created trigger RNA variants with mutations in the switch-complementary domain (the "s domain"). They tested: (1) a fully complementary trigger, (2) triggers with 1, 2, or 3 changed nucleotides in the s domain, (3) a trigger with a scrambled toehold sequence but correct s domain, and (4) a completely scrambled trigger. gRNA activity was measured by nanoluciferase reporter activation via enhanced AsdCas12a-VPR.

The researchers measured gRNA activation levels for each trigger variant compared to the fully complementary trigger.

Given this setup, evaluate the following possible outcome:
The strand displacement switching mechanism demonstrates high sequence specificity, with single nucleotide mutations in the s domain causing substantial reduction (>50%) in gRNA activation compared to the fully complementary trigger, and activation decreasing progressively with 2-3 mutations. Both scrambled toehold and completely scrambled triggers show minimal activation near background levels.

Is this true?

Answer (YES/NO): YES